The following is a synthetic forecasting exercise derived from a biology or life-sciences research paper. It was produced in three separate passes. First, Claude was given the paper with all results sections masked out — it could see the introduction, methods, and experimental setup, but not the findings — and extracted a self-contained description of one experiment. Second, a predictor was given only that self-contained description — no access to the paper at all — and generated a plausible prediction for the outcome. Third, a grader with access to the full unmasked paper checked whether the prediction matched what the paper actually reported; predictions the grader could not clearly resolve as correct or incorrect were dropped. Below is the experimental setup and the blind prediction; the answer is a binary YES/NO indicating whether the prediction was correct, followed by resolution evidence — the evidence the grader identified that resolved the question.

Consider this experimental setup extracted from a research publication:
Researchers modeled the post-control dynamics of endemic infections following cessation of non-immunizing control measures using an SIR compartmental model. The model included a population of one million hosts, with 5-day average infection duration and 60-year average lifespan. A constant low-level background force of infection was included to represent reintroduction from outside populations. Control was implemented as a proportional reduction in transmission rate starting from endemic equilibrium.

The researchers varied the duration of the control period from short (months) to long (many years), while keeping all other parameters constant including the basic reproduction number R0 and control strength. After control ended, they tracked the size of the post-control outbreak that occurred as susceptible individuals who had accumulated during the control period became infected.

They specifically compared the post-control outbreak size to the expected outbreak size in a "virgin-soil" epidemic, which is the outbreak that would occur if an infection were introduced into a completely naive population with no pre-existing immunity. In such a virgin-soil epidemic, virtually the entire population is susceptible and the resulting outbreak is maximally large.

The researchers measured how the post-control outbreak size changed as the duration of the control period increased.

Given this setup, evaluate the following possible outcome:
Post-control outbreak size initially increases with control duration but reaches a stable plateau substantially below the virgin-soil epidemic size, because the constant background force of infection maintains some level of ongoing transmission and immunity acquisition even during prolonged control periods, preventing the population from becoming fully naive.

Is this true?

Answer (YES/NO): NO